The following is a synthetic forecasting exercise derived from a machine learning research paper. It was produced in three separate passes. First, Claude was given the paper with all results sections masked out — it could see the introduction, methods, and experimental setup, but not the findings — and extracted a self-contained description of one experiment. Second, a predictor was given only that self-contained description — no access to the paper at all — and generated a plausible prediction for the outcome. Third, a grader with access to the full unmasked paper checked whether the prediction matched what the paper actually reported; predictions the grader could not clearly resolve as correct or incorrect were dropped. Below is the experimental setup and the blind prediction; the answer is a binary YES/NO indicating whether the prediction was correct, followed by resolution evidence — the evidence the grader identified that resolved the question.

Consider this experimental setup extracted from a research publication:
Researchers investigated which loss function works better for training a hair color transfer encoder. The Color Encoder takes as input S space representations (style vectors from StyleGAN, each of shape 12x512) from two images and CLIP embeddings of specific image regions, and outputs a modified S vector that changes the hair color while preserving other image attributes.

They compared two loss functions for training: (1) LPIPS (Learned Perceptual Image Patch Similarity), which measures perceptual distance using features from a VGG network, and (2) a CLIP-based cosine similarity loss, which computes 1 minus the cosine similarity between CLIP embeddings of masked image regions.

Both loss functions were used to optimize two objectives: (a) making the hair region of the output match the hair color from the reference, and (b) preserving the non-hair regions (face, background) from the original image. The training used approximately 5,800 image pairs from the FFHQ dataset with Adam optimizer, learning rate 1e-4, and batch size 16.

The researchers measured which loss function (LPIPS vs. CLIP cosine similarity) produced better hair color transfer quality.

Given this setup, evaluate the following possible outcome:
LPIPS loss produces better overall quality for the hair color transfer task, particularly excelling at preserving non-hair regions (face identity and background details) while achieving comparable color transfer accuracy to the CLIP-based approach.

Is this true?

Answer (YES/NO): NO